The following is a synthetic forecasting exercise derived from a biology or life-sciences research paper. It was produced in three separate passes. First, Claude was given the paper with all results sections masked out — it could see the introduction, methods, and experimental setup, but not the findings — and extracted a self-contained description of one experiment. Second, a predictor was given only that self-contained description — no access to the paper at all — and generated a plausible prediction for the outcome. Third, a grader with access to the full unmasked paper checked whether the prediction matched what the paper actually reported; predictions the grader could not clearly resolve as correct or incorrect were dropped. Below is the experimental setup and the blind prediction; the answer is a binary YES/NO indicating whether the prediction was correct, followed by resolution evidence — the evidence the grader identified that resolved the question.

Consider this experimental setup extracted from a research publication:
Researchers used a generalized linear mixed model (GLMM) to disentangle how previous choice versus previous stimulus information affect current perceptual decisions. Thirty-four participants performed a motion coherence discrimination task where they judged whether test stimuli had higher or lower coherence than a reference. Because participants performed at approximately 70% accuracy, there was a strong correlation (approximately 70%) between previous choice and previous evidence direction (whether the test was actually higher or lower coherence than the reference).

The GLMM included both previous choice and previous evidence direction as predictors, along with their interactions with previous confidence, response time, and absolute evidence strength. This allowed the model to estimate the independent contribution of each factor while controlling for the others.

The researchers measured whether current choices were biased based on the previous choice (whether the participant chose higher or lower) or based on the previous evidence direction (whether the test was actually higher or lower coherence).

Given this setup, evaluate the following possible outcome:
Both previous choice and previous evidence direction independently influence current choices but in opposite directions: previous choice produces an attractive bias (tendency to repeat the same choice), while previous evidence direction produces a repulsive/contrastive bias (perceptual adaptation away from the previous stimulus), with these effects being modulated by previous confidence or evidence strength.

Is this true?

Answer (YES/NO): YES